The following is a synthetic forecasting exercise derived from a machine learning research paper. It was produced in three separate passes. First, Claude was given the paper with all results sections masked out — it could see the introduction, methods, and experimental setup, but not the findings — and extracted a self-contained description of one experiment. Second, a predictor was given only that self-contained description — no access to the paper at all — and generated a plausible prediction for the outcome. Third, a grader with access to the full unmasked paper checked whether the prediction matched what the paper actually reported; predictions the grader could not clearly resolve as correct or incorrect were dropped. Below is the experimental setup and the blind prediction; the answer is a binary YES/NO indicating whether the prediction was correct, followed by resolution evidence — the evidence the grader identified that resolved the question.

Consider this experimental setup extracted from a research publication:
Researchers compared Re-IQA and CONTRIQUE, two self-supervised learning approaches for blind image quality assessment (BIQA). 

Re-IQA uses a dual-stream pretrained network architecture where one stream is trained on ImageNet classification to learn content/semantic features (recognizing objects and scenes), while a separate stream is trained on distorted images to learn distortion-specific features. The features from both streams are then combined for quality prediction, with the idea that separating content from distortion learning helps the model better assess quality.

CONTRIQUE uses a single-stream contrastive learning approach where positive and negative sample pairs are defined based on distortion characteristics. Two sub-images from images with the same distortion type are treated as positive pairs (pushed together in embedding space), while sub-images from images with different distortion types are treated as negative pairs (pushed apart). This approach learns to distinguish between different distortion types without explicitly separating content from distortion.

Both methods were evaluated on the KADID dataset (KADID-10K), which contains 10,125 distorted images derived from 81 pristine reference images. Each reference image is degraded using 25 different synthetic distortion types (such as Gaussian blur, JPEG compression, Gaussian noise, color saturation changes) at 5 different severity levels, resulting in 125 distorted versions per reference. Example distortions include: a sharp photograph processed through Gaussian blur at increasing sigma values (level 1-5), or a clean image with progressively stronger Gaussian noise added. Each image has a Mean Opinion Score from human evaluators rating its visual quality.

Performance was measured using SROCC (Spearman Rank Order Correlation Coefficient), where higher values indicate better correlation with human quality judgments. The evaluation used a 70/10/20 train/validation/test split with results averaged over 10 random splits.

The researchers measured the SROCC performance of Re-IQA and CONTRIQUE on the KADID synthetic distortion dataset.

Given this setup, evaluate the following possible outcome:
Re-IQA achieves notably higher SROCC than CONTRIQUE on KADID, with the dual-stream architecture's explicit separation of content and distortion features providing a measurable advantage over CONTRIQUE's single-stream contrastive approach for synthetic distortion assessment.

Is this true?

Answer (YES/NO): NO